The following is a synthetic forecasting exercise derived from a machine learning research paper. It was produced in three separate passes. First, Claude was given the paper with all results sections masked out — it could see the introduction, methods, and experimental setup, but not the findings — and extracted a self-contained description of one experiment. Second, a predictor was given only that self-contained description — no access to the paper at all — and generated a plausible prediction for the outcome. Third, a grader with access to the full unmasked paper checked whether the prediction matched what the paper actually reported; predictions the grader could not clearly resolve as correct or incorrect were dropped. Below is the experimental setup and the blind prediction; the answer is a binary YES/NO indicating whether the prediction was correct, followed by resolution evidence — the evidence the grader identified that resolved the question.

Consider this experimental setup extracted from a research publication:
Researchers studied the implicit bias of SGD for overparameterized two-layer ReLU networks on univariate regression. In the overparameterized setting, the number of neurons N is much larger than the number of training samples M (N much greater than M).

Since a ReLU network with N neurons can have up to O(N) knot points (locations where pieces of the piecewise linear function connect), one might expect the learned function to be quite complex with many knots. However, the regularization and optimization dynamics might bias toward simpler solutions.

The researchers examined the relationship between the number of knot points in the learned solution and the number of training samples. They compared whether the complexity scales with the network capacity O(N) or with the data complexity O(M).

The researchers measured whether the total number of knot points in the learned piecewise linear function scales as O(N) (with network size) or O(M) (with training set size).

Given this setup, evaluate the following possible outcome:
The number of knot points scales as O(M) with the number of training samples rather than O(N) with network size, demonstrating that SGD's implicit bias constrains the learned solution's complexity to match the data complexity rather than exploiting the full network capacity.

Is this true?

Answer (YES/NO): YES